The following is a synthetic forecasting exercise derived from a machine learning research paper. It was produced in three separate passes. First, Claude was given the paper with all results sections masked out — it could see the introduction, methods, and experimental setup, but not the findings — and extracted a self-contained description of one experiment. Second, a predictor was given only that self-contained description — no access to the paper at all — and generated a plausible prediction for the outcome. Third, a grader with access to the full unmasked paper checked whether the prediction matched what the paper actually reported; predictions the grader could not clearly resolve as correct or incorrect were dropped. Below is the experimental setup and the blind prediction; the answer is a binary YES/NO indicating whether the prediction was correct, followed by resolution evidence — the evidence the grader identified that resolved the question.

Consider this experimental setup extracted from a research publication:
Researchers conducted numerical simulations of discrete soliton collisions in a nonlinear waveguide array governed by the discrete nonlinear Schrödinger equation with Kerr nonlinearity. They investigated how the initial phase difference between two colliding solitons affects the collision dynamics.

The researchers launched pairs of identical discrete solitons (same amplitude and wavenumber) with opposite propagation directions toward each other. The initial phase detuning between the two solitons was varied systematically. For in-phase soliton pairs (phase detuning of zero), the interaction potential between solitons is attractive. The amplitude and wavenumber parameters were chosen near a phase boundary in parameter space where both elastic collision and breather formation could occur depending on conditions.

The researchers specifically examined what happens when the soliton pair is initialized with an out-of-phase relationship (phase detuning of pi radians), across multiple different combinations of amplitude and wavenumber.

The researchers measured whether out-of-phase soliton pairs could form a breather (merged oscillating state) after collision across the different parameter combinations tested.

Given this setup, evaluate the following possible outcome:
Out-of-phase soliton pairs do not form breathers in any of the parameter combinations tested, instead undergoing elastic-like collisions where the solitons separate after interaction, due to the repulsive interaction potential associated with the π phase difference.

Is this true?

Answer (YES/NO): YES